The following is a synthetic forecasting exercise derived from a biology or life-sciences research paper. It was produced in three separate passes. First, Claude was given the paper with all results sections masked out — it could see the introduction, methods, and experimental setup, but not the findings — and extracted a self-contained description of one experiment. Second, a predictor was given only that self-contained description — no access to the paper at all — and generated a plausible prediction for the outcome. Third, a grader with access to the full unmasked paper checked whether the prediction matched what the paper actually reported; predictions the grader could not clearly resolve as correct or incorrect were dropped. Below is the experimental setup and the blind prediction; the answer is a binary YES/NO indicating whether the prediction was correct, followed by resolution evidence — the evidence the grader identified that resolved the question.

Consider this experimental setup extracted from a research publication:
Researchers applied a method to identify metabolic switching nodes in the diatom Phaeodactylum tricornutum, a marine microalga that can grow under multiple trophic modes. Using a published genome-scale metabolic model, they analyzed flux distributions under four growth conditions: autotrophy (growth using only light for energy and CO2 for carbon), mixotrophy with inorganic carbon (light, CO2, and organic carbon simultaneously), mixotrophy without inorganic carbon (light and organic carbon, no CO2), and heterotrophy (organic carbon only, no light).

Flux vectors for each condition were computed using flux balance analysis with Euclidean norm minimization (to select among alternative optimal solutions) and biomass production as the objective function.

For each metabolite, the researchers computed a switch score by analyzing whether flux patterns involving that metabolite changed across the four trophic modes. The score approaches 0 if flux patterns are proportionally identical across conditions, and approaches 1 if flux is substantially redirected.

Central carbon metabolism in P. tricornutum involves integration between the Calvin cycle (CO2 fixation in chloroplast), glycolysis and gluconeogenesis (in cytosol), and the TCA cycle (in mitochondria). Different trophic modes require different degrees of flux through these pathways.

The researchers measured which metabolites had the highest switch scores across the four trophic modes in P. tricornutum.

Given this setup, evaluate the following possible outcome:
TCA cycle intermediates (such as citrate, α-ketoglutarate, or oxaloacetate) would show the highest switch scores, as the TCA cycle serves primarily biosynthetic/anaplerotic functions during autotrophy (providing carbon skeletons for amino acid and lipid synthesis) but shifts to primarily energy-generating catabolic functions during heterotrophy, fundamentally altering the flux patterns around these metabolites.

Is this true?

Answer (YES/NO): NO